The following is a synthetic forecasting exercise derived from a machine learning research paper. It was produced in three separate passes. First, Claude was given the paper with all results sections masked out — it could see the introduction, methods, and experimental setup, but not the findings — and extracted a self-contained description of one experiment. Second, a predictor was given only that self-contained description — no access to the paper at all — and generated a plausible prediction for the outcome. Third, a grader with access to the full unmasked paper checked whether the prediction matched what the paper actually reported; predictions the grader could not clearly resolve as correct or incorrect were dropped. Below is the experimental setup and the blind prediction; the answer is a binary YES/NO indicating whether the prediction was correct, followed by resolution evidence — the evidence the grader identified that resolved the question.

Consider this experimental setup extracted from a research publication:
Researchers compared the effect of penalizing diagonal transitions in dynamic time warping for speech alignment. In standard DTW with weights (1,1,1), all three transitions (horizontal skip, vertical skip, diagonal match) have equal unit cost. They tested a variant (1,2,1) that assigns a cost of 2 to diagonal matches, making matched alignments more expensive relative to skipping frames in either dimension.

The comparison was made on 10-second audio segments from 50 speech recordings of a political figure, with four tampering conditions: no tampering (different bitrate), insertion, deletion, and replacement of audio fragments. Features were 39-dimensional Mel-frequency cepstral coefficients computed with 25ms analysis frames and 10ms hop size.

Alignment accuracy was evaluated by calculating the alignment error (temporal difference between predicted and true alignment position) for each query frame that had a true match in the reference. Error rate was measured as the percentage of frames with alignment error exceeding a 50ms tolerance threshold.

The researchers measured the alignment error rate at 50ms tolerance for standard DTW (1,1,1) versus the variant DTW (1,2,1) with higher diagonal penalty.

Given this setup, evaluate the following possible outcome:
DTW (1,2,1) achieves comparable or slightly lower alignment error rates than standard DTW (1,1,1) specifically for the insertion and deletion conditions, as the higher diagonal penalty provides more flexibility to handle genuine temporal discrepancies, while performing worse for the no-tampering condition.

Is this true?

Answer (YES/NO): NO